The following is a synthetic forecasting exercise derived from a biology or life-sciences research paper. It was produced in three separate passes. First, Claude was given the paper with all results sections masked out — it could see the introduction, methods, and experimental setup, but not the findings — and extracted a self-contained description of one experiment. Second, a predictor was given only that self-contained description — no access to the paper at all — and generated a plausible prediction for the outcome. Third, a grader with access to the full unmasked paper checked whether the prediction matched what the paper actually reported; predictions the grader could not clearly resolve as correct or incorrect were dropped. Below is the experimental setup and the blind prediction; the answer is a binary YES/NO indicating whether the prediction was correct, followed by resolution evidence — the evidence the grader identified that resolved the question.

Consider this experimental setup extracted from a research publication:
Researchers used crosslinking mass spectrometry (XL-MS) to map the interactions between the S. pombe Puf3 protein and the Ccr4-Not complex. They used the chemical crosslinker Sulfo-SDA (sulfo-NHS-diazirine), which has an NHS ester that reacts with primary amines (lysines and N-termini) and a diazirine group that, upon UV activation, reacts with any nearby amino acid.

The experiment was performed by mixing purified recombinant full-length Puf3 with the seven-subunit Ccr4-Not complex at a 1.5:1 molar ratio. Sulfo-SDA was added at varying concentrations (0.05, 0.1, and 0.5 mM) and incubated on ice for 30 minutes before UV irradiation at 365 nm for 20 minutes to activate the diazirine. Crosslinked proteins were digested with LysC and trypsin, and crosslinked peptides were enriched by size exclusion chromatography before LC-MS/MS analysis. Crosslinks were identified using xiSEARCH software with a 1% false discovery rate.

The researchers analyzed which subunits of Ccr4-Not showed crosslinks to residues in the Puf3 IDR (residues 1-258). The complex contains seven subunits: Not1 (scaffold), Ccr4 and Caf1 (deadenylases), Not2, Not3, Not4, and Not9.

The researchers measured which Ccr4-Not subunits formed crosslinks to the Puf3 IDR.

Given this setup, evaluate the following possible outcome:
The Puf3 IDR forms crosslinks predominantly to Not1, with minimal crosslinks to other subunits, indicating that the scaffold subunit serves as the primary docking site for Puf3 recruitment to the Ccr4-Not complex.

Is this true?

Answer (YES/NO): NO